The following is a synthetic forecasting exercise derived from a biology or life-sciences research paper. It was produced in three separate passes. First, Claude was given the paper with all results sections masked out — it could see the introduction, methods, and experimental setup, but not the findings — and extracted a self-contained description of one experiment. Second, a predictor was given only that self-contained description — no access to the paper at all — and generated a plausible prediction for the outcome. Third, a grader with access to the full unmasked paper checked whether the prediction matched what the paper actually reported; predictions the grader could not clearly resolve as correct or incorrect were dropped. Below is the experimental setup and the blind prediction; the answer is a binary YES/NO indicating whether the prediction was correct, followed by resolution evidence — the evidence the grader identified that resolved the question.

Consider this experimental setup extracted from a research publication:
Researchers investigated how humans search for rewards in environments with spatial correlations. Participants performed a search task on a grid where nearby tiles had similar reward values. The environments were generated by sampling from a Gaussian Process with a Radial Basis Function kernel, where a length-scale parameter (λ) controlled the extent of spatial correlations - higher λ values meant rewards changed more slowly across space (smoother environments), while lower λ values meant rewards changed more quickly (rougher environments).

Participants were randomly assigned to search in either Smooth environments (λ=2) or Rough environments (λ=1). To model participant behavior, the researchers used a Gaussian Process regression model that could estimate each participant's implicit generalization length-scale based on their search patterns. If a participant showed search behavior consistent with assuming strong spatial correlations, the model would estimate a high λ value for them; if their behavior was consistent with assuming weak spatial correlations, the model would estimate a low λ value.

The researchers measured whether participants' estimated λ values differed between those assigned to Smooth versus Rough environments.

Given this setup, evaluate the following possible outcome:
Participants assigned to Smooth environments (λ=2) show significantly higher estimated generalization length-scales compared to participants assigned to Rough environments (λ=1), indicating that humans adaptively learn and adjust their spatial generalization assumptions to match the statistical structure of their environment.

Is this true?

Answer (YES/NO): NO